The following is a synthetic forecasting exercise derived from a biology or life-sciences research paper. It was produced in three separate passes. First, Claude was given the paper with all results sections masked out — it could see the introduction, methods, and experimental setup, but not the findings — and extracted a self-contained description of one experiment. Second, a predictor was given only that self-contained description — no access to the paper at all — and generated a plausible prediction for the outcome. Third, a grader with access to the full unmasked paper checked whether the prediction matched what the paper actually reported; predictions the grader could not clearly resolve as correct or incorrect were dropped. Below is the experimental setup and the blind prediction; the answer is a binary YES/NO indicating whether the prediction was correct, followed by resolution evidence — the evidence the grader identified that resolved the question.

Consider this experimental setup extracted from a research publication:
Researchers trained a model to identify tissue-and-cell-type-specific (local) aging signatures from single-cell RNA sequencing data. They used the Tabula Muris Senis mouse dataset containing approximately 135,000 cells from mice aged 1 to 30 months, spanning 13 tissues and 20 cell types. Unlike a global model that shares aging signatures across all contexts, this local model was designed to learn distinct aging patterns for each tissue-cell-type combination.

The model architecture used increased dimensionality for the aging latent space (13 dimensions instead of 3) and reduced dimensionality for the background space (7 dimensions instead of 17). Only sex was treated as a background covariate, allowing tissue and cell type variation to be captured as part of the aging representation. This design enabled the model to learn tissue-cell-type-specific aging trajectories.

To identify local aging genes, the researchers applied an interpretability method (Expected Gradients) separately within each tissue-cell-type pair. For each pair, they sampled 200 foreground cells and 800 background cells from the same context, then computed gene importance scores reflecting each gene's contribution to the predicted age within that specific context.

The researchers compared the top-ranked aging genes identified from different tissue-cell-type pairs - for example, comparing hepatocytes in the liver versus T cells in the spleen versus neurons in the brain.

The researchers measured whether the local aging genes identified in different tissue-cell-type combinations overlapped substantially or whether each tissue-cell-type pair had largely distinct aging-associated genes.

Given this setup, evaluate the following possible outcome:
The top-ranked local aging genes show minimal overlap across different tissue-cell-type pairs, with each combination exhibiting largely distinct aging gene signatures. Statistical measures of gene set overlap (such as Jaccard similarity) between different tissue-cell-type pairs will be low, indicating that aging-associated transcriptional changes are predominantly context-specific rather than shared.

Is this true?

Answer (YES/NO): YES